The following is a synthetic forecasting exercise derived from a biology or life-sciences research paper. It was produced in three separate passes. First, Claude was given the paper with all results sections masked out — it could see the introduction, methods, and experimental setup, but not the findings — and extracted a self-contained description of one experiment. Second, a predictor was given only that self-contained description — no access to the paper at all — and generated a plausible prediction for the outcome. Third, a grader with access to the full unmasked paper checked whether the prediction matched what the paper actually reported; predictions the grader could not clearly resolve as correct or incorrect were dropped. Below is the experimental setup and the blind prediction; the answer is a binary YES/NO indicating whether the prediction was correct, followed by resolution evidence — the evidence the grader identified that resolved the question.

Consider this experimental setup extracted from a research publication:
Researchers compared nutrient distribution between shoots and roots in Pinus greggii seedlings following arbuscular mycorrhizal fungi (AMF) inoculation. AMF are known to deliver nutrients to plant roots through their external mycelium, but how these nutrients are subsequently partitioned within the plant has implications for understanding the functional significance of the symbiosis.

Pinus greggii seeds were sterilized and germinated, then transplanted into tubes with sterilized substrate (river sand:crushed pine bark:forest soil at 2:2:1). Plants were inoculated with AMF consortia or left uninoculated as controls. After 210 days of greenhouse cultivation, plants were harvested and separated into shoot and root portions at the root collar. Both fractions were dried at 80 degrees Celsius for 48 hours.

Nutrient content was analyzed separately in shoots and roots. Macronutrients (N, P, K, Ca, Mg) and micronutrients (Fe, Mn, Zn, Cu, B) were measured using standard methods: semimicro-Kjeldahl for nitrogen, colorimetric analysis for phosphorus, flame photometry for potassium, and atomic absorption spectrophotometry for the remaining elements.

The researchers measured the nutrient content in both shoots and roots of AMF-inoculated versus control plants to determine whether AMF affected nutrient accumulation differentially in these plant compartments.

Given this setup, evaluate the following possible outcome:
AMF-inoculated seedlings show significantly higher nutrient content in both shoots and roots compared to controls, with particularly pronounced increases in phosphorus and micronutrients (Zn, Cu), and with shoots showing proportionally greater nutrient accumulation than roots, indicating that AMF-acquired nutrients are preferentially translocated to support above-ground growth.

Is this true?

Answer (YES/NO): NO